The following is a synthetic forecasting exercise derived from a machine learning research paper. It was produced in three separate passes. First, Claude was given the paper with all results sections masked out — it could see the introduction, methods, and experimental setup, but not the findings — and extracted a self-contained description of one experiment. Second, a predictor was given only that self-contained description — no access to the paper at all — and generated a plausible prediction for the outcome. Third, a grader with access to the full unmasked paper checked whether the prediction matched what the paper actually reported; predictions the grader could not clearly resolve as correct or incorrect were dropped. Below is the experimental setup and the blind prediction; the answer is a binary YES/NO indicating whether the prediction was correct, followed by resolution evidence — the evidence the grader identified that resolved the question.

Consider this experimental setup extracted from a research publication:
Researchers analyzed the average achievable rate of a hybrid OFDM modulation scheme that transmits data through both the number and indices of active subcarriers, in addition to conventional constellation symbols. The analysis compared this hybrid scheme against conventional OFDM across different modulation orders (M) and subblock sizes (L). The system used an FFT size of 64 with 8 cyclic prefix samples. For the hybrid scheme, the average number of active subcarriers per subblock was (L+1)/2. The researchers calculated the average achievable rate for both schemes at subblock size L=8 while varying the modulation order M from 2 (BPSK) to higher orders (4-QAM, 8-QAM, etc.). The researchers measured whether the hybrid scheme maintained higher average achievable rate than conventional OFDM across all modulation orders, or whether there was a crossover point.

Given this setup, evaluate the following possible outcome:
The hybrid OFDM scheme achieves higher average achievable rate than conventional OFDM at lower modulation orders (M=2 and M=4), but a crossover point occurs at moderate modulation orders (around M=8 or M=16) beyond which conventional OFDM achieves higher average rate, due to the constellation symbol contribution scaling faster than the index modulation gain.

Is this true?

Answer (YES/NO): YES